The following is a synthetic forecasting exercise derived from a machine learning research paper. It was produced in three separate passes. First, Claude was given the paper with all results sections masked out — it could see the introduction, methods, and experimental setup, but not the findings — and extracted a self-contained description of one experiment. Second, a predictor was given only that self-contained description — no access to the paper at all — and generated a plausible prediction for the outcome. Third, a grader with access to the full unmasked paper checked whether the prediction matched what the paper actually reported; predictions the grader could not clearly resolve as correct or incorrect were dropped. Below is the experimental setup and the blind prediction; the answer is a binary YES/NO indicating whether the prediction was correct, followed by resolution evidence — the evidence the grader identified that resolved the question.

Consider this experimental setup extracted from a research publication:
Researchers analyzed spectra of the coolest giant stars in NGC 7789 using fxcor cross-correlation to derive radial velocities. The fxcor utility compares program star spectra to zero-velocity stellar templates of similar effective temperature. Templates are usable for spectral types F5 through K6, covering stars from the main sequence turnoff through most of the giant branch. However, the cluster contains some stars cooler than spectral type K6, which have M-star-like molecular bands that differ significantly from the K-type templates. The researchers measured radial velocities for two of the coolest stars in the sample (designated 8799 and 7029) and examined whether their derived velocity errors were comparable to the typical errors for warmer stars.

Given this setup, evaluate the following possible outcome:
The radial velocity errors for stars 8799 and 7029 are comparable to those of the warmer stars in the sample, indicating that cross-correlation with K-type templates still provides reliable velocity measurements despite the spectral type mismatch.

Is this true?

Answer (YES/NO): NO